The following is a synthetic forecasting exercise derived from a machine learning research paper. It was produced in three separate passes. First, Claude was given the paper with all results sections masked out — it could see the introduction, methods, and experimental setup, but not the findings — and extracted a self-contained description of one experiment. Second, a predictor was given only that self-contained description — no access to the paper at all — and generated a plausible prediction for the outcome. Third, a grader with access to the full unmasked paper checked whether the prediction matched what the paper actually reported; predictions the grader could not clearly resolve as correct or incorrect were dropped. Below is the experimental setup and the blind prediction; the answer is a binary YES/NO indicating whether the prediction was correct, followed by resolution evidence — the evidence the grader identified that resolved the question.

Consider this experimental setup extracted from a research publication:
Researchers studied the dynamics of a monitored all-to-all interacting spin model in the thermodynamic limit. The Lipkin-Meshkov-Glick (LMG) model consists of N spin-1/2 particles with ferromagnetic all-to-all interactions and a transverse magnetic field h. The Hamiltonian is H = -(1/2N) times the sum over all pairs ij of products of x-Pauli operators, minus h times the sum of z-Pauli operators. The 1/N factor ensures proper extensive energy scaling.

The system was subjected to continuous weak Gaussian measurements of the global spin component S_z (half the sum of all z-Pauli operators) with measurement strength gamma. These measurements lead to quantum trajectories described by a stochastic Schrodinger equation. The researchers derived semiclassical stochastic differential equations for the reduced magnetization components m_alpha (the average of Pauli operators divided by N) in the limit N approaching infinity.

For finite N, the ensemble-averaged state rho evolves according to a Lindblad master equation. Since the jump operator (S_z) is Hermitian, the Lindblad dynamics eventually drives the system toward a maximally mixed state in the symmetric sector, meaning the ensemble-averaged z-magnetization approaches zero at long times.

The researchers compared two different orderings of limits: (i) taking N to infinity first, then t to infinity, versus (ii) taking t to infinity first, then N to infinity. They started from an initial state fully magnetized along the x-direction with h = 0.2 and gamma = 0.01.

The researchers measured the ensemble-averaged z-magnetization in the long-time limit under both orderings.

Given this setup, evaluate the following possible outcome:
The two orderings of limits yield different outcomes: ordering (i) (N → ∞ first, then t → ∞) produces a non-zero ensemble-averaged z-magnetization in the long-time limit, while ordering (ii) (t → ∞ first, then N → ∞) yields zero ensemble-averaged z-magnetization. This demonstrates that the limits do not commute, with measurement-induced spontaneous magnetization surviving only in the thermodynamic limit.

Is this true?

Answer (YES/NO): YES